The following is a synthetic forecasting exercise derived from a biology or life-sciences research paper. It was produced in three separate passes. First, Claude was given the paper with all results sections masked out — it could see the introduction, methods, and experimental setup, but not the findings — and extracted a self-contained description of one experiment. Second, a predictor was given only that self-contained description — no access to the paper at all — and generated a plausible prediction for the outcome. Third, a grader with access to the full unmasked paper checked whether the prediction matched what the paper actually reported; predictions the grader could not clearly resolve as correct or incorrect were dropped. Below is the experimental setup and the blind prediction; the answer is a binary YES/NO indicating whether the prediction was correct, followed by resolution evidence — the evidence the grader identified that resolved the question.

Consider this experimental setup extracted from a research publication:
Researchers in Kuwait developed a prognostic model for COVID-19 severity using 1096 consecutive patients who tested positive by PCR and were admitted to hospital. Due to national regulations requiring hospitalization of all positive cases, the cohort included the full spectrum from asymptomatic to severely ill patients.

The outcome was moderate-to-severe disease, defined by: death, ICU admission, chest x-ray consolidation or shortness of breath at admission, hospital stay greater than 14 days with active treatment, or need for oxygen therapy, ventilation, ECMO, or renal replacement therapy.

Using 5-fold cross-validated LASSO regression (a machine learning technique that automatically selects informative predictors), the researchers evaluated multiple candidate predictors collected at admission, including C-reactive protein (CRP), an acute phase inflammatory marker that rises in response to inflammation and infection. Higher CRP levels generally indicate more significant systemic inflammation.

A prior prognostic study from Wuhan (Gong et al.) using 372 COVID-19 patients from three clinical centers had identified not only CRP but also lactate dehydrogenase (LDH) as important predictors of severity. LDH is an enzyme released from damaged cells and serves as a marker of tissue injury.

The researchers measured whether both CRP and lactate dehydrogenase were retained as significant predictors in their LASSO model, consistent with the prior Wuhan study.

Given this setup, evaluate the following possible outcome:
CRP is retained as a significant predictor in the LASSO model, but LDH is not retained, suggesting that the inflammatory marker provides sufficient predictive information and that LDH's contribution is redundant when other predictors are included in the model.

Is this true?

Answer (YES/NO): YES